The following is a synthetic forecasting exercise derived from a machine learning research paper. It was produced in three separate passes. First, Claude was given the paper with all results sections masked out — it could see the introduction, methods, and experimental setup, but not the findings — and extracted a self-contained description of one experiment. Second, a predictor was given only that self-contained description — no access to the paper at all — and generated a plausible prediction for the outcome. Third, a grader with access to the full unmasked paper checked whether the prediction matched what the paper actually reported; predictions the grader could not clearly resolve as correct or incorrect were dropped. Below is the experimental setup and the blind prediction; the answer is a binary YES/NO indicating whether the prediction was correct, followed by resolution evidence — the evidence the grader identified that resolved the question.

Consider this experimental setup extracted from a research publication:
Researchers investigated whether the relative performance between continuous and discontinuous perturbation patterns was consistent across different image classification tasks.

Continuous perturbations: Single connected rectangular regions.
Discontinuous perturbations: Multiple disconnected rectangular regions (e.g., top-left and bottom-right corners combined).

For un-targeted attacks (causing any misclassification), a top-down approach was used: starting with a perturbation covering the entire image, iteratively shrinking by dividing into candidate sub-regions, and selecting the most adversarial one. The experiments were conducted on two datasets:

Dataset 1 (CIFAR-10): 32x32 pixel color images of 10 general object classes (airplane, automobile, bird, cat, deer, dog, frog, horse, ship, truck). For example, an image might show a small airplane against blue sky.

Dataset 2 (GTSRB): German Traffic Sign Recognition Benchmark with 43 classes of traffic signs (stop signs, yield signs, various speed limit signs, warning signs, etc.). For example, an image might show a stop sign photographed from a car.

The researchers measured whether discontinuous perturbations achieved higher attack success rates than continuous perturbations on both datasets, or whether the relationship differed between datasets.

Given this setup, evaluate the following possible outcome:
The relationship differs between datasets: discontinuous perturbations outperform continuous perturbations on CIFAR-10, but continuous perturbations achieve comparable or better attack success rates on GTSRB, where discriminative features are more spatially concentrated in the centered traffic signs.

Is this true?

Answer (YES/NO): NO